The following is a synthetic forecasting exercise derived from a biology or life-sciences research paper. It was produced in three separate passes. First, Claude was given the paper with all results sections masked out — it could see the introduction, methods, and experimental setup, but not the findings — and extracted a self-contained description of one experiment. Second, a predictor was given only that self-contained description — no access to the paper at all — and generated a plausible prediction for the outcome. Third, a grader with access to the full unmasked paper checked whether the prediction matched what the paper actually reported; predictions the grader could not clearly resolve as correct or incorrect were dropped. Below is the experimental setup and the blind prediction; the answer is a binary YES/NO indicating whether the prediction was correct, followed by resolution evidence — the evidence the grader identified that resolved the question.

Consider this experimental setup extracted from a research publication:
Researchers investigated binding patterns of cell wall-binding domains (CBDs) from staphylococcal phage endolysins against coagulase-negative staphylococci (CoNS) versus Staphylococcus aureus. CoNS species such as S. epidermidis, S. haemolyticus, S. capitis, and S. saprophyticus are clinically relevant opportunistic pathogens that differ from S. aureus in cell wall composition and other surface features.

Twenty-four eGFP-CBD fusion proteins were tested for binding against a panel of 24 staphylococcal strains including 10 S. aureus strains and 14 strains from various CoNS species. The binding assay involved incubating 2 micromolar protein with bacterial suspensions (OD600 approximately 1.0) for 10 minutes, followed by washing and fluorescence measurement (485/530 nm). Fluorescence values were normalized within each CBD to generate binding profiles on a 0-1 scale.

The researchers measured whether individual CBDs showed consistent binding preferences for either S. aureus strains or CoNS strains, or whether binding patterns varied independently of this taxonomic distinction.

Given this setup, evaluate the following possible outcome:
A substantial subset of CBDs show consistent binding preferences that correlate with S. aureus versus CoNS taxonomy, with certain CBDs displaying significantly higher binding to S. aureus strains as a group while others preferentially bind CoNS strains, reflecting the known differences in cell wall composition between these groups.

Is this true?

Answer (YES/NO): NO